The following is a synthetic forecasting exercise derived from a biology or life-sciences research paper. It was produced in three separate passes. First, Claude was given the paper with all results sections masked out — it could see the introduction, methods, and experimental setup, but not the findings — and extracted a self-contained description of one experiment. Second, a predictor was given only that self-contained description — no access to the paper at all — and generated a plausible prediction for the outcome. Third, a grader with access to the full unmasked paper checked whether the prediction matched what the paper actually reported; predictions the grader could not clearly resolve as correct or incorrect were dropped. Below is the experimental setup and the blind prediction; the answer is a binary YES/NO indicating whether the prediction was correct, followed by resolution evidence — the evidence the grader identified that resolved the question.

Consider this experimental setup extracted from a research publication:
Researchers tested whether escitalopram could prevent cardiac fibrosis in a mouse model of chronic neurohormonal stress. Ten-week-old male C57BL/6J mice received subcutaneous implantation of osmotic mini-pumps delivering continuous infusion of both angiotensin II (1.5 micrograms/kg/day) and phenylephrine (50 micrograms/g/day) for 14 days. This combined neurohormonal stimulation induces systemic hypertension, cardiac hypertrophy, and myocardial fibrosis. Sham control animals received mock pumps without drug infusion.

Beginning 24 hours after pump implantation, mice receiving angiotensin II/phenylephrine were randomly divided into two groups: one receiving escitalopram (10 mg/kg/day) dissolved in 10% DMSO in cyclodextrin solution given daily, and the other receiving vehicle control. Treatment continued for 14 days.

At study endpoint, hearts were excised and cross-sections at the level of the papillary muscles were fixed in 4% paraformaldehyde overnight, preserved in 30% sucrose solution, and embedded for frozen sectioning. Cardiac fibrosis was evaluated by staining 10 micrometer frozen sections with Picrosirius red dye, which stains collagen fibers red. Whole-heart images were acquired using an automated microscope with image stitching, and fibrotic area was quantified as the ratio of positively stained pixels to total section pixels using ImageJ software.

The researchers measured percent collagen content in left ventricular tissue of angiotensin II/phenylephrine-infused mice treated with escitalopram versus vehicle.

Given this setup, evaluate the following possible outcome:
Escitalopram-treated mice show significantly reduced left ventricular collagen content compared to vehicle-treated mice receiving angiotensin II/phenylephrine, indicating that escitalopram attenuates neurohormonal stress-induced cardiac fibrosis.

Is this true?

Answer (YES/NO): NO